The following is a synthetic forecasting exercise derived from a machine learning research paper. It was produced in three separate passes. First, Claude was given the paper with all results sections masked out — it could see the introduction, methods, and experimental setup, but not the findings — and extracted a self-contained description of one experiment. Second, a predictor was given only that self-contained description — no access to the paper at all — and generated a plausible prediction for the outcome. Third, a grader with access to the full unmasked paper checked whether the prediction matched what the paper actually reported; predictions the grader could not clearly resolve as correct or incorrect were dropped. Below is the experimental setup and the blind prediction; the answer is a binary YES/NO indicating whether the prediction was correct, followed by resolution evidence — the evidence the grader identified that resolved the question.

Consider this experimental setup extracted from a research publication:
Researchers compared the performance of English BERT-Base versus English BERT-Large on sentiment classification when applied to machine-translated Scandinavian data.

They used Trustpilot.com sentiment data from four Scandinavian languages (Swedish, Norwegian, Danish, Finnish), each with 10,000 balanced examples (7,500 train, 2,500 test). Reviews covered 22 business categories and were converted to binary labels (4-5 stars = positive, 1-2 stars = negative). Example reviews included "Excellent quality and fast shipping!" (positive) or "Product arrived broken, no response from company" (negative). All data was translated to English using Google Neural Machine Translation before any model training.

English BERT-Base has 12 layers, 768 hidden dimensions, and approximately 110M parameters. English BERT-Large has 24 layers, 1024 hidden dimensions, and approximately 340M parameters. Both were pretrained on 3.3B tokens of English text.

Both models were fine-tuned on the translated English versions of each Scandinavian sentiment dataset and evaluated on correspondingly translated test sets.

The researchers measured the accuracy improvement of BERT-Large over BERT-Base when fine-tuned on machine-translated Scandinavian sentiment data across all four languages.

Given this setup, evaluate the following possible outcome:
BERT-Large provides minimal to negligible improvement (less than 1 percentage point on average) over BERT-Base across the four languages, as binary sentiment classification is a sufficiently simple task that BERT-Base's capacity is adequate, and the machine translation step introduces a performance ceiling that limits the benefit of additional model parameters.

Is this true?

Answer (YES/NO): NO